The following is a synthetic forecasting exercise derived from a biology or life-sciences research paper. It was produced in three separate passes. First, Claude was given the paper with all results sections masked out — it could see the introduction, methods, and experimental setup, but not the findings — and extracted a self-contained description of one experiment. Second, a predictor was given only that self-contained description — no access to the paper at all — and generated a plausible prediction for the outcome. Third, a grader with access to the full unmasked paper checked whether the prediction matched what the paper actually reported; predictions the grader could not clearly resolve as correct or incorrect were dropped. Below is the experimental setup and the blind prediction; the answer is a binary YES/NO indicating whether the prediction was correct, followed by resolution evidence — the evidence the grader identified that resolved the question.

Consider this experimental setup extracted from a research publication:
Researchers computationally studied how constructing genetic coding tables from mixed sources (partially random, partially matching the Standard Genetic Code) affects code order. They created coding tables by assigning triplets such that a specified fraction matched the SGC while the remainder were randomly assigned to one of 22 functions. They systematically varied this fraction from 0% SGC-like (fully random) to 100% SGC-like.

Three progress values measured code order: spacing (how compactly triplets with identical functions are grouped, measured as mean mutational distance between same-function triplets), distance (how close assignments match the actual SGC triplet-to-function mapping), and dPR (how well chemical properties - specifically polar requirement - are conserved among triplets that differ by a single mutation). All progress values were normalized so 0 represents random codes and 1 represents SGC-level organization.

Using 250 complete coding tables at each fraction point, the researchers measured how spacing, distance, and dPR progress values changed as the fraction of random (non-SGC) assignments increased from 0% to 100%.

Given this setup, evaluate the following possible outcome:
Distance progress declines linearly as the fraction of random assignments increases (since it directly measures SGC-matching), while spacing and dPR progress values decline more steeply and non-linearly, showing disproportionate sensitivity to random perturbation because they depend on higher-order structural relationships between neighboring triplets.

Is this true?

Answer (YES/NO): YES